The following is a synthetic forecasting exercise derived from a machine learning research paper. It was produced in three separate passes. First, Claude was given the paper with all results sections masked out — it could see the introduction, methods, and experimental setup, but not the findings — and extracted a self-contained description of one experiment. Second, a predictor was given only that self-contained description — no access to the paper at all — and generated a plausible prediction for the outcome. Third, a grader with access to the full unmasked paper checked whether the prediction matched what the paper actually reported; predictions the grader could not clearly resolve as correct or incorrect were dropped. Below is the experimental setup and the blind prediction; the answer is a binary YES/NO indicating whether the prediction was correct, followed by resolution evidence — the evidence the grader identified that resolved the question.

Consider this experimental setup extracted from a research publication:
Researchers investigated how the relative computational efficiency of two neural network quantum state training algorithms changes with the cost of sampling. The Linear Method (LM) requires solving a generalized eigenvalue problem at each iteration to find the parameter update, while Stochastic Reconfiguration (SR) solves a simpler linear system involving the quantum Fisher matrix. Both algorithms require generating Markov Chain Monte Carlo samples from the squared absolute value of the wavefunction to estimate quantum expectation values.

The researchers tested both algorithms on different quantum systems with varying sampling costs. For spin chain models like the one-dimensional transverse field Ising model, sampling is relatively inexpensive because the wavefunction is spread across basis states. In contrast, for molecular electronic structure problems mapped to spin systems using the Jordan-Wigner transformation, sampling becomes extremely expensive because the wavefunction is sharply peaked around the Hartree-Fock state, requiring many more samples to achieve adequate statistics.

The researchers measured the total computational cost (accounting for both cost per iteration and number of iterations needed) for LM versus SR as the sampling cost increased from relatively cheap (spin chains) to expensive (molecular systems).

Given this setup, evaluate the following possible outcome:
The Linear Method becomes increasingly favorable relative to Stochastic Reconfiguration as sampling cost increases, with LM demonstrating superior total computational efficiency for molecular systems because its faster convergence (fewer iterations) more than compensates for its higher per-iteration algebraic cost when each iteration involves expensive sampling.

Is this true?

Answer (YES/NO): YES